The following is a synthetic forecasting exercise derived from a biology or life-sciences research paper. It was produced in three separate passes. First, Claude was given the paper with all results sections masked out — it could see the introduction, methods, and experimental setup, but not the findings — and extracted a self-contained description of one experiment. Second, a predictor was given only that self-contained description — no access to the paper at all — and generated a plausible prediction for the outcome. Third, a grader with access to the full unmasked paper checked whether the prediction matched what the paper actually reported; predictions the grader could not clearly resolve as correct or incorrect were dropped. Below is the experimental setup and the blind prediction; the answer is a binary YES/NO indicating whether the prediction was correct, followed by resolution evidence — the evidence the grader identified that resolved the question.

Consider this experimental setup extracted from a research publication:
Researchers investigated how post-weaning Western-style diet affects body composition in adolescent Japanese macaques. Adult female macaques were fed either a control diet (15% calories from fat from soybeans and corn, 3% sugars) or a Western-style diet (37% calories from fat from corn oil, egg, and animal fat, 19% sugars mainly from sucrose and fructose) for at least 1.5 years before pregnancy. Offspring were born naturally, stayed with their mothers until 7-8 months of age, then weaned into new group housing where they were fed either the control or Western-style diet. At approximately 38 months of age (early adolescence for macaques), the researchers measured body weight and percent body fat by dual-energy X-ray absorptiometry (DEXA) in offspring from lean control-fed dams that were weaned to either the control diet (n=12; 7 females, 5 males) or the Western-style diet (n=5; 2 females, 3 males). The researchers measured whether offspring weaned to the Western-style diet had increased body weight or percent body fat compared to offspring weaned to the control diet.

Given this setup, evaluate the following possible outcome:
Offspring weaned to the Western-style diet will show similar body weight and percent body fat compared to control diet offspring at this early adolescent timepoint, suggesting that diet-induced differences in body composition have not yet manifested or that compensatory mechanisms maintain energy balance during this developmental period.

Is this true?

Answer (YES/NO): YES